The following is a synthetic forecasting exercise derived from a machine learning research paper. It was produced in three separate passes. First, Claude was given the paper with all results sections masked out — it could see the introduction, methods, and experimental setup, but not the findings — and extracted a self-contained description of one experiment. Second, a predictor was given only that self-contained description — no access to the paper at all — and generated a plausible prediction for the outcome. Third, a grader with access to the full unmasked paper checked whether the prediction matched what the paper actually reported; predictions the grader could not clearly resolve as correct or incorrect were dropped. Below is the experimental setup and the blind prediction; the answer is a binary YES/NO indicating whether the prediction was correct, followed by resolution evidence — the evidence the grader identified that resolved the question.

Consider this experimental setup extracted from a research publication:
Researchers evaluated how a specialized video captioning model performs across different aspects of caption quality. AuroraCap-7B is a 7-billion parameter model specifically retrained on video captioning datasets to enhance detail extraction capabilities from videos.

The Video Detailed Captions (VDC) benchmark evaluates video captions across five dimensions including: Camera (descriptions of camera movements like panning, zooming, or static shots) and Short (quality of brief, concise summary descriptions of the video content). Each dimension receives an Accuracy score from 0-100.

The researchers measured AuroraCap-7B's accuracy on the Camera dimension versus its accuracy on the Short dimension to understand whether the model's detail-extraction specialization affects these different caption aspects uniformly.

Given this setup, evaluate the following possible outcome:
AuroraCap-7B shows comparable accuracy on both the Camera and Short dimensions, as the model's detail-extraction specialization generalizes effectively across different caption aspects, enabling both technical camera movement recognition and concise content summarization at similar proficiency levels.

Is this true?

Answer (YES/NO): NO